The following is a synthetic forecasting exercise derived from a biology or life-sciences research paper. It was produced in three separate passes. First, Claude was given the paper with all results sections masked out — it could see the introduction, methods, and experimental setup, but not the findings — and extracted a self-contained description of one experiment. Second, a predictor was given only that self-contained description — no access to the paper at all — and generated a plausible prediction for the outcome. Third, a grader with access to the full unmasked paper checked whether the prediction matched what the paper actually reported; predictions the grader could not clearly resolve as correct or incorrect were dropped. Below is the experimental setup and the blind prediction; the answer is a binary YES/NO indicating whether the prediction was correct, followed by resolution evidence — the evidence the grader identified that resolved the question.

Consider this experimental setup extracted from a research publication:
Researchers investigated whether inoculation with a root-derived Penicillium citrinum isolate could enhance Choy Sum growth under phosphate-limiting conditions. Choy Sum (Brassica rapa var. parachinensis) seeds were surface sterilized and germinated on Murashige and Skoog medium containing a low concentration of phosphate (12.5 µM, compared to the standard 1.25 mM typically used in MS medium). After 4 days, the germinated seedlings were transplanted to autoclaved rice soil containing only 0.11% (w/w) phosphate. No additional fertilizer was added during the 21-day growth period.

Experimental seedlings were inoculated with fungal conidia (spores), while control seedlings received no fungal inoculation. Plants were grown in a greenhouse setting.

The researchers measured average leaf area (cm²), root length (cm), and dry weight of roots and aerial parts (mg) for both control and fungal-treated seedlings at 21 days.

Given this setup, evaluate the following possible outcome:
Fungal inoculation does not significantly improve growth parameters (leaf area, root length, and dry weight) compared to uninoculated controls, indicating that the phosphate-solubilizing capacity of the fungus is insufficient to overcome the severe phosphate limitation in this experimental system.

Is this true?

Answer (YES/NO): NO